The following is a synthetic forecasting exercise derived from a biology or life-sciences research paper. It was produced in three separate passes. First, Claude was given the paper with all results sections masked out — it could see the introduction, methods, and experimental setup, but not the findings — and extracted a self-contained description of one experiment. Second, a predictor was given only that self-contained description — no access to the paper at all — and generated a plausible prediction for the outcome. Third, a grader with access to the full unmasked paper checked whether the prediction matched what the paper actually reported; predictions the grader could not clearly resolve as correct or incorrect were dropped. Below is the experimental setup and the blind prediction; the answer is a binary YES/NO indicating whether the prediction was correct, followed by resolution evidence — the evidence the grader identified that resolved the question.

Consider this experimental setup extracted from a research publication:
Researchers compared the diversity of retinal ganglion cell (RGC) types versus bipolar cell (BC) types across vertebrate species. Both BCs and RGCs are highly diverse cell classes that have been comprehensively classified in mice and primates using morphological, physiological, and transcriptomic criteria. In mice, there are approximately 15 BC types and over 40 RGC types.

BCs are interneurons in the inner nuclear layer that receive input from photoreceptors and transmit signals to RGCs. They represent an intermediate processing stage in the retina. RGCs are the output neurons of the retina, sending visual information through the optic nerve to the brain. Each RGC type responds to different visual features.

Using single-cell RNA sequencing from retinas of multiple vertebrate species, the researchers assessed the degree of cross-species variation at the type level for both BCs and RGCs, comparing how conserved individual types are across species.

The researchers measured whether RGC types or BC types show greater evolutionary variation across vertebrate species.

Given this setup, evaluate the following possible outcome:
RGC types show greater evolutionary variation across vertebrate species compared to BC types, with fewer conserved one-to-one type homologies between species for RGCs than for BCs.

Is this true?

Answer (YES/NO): YES